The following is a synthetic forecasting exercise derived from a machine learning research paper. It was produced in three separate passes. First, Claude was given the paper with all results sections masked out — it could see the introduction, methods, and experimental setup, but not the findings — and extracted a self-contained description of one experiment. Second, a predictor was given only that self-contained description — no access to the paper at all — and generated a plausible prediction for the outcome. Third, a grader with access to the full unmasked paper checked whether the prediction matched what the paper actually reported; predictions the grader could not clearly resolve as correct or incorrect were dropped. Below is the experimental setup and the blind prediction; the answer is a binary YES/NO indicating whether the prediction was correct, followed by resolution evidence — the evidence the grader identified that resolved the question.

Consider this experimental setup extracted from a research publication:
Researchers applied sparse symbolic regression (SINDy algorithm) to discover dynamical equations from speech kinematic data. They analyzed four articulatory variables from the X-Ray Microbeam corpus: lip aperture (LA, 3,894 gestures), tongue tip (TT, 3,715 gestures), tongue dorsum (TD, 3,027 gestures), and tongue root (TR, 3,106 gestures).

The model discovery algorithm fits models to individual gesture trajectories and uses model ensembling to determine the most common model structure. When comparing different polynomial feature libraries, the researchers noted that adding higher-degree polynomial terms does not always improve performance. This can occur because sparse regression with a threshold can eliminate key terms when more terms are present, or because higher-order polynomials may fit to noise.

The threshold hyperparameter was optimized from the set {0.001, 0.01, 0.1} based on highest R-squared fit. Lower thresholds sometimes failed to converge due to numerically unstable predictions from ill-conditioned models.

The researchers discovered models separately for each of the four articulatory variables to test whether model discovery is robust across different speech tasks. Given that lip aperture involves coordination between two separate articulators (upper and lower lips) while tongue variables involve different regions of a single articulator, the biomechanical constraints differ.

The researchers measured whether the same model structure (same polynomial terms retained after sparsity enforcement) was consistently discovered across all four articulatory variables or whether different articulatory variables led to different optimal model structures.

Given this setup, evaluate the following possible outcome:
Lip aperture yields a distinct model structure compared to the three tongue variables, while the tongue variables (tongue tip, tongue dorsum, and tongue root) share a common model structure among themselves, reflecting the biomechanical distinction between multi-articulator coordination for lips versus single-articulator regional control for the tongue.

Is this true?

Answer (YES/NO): NO